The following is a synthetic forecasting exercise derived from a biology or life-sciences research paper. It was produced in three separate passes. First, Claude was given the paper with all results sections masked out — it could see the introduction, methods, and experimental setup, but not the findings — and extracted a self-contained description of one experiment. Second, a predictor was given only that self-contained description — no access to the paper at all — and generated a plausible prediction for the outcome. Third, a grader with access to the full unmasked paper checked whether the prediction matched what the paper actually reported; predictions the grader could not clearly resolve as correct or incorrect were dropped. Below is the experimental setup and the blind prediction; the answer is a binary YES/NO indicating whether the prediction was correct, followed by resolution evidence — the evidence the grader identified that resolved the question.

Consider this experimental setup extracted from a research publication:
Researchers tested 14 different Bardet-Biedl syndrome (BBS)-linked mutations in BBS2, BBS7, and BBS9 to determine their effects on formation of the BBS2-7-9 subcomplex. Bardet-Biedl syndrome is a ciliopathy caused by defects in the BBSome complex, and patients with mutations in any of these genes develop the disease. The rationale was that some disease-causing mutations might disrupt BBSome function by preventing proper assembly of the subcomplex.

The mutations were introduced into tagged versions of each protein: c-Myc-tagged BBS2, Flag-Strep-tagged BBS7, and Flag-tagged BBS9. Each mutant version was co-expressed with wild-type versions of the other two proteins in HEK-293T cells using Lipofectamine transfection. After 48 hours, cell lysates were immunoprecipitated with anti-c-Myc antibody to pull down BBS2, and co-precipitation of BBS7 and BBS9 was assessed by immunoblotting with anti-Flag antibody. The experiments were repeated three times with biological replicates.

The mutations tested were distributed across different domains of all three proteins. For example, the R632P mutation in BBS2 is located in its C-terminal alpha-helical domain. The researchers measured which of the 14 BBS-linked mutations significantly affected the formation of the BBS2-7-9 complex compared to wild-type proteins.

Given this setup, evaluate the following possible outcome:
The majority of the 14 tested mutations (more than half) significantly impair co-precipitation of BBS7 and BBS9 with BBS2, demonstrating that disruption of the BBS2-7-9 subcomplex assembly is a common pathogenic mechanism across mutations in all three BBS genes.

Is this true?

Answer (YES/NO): NO